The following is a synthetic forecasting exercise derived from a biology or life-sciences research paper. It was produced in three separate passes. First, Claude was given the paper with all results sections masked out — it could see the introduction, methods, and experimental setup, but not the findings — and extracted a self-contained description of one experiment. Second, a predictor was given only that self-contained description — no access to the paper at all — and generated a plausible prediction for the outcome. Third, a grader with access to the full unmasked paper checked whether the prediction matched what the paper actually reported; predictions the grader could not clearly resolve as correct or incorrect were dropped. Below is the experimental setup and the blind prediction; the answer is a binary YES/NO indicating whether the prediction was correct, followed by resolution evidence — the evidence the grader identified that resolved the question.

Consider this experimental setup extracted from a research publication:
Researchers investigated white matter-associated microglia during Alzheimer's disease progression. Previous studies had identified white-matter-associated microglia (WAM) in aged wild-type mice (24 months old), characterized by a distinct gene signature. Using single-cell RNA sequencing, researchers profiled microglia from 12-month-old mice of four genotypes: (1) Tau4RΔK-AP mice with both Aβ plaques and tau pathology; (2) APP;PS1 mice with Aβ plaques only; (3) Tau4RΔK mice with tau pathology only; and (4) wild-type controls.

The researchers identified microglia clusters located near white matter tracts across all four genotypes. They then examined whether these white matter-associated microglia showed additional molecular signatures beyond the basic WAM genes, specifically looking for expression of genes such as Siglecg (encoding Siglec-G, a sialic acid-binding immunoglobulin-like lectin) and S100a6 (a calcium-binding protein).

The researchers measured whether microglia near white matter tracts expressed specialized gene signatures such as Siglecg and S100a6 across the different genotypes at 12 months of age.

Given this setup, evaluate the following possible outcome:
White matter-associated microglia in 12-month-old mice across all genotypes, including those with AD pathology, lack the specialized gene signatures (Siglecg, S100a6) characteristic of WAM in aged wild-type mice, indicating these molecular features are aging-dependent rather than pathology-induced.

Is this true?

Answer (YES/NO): NO